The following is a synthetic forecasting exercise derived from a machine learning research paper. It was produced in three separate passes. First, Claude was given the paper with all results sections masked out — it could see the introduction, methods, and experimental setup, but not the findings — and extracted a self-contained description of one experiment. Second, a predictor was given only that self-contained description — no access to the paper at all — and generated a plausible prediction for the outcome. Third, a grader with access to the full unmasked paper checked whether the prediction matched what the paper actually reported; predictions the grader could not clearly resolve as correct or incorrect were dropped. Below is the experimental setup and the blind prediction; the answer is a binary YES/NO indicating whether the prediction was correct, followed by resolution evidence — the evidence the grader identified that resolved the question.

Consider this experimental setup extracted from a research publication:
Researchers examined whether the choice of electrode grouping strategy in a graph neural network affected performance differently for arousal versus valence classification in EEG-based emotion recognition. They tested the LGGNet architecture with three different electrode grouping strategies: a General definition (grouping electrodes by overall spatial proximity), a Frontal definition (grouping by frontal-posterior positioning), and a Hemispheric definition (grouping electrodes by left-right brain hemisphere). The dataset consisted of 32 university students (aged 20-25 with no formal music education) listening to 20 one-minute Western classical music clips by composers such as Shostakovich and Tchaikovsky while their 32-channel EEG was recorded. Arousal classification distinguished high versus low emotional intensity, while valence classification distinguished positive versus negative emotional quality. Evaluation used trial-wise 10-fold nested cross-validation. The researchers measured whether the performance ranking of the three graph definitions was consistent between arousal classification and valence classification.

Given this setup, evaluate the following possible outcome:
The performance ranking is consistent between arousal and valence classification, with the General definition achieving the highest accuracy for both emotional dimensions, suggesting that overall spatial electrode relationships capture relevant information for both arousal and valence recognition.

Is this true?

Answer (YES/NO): NO